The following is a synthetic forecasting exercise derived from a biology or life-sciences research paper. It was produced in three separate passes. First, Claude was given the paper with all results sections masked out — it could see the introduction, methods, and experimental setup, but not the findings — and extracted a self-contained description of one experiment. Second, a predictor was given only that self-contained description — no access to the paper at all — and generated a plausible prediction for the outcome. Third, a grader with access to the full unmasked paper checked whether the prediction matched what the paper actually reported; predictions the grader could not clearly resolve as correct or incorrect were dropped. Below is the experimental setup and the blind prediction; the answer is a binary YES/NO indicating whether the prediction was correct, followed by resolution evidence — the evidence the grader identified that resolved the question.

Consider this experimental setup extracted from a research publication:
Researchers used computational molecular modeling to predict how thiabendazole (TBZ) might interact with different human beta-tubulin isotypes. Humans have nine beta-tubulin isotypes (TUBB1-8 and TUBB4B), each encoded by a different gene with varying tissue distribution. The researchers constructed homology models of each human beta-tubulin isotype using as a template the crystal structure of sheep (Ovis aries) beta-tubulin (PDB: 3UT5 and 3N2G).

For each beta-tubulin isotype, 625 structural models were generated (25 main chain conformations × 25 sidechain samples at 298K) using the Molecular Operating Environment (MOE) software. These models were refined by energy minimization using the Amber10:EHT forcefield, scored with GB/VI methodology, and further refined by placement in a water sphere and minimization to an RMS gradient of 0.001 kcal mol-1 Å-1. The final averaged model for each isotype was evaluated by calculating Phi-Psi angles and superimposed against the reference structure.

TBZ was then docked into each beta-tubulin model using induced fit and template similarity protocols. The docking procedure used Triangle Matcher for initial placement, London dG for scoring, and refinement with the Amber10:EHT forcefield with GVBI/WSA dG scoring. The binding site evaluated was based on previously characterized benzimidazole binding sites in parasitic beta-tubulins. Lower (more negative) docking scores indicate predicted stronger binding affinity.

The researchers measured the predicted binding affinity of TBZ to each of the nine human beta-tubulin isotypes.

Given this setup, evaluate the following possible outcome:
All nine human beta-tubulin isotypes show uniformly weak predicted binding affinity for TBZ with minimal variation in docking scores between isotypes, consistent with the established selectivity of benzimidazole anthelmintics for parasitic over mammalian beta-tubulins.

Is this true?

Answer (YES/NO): NO